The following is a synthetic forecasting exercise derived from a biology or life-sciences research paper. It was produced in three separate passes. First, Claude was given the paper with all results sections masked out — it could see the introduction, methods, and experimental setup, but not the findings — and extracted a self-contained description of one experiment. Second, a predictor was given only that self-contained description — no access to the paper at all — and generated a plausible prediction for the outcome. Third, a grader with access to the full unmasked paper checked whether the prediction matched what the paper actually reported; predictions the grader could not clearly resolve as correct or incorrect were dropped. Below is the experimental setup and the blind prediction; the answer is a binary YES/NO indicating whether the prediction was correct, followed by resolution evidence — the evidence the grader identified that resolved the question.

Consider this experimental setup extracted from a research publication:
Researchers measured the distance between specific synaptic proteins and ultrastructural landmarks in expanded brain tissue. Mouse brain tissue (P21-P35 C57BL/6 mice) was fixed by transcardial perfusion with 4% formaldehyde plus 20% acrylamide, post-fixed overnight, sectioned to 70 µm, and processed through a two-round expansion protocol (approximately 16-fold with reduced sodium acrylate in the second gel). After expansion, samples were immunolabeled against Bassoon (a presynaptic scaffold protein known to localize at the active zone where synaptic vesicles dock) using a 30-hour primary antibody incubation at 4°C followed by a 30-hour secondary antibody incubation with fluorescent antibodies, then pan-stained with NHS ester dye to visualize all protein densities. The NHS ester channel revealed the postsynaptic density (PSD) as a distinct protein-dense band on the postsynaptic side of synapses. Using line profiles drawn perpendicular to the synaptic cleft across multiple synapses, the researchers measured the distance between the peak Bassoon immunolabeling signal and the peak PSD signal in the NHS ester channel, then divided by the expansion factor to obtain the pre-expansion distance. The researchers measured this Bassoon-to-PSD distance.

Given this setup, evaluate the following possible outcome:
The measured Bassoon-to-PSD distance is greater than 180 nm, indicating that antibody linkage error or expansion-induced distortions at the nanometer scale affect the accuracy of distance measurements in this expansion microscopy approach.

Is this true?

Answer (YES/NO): NO